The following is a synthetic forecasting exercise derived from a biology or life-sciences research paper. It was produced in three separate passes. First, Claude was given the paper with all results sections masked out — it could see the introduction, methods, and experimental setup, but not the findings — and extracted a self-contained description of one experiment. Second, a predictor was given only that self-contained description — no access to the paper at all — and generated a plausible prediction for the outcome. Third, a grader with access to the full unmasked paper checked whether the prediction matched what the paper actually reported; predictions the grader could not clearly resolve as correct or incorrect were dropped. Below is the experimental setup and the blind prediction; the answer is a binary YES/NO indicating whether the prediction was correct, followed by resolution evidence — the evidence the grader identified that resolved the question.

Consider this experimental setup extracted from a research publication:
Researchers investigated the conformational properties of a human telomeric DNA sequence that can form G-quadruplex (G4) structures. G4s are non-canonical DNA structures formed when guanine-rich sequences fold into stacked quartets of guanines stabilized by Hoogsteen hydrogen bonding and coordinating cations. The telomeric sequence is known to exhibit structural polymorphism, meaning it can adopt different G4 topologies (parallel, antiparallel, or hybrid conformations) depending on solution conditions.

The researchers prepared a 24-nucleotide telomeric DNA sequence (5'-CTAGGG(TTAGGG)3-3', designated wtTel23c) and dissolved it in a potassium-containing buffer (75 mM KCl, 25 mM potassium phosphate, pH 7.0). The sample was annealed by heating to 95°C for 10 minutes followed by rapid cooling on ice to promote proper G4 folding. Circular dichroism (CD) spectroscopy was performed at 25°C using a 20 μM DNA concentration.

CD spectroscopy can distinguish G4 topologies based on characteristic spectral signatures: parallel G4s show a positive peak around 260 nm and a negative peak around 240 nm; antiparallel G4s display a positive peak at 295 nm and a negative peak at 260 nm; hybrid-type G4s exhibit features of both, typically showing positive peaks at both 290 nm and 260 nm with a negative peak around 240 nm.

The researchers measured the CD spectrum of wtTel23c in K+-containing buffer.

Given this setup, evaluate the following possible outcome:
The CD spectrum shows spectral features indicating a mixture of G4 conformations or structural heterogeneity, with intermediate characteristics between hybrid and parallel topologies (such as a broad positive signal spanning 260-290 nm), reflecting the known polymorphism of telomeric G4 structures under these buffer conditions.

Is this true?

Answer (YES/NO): NO